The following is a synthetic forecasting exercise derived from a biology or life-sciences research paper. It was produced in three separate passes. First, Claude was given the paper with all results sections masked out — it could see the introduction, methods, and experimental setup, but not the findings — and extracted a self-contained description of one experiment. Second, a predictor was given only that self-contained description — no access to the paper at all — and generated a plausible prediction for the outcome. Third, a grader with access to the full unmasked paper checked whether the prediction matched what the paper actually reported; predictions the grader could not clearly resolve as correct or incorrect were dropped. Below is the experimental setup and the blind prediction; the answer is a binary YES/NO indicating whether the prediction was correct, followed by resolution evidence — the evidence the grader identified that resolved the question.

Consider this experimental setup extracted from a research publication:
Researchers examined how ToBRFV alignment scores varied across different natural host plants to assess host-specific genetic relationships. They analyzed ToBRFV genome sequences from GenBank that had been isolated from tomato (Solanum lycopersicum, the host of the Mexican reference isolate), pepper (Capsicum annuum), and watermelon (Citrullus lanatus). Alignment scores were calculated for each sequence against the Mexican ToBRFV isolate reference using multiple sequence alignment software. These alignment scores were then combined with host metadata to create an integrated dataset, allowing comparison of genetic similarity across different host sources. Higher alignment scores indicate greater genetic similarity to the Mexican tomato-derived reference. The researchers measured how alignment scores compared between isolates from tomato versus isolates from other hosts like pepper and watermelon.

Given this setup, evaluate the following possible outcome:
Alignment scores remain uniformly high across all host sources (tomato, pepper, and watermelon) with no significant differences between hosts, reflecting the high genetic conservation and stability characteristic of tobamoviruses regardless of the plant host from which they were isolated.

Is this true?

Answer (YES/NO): NO